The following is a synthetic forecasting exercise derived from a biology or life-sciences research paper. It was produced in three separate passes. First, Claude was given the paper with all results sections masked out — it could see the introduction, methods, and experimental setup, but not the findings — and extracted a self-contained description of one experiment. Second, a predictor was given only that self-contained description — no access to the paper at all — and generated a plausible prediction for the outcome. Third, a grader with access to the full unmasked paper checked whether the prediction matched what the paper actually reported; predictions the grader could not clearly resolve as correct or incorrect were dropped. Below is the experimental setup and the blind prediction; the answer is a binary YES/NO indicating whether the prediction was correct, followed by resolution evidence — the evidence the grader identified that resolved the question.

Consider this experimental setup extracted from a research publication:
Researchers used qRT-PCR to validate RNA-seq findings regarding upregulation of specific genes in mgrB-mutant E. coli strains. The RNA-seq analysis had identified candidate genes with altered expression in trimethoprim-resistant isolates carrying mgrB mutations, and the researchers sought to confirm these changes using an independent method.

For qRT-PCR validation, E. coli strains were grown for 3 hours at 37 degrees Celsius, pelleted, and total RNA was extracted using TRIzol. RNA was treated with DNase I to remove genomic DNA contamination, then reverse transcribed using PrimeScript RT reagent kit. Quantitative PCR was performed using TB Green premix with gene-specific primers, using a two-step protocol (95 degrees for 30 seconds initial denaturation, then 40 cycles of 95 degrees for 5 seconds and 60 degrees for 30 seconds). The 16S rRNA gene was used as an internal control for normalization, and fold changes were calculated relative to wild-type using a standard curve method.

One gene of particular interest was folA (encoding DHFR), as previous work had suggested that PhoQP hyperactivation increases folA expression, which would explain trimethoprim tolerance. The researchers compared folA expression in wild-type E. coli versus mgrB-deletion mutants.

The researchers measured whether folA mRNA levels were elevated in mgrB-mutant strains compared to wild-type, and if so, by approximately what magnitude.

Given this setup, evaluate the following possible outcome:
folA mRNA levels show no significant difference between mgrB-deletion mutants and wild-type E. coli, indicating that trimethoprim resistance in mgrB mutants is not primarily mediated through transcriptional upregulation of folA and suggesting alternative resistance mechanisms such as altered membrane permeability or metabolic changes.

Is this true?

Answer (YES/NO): NO